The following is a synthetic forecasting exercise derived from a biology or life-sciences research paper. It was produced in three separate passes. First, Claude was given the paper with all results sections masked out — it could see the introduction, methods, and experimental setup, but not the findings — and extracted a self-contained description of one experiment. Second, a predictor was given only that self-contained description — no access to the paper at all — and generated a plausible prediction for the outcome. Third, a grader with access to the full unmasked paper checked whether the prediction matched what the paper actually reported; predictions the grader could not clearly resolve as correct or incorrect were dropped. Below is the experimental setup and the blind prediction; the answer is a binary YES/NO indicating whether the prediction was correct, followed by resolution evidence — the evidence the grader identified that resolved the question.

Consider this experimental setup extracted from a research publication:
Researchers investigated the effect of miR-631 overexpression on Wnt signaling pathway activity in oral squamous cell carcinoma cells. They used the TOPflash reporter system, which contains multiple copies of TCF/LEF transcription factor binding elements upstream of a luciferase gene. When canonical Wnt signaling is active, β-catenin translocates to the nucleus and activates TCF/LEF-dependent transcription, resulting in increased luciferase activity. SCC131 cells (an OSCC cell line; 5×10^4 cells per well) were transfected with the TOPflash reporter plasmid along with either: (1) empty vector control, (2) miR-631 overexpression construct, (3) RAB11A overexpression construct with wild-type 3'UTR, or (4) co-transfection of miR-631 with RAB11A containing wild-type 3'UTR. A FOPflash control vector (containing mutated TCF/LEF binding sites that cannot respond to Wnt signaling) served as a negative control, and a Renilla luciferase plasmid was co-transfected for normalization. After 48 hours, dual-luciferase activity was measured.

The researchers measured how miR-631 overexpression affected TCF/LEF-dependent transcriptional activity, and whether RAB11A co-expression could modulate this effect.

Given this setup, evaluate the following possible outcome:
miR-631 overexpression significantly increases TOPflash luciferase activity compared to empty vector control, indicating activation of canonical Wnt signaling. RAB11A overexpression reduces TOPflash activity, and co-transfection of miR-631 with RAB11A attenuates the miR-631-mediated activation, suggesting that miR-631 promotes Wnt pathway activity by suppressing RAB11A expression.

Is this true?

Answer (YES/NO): NO